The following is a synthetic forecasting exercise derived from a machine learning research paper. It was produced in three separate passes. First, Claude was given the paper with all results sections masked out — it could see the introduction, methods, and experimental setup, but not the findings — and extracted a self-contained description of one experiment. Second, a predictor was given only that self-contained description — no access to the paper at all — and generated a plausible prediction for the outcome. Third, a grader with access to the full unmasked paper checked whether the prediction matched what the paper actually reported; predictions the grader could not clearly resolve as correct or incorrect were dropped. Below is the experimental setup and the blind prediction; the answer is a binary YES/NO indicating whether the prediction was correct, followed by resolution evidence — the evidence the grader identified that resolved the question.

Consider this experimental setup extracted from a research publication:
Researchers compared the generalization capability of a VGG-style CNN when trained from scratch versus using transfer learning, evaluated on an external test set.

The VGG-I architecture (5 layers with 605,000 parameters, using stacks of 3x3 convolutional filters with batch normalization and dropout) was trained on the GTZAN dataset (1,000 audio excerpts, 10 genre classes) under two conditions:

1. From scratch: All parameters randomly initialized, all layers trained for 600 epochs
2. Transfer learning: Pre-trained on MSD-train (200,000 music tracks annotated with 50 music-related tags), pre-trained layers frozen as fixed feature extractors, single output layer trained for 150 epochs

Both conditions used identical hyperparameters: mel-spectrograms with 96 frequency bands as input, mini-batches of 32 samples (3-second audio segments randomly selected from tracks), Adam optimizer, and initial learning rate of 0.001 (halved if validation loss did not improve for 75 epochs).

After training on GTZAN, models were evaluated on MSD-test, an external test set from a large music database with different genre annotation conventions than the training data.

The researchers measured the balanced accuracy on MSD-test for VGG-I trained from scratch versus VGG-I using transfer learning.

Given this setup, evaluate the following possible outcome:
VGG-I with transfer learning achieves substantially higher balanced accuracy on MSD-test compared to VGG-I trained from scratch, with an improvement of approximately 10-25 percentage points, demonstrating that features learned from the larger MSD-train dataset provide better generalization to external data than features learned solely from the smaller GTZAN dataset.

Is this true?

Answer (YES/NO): NO